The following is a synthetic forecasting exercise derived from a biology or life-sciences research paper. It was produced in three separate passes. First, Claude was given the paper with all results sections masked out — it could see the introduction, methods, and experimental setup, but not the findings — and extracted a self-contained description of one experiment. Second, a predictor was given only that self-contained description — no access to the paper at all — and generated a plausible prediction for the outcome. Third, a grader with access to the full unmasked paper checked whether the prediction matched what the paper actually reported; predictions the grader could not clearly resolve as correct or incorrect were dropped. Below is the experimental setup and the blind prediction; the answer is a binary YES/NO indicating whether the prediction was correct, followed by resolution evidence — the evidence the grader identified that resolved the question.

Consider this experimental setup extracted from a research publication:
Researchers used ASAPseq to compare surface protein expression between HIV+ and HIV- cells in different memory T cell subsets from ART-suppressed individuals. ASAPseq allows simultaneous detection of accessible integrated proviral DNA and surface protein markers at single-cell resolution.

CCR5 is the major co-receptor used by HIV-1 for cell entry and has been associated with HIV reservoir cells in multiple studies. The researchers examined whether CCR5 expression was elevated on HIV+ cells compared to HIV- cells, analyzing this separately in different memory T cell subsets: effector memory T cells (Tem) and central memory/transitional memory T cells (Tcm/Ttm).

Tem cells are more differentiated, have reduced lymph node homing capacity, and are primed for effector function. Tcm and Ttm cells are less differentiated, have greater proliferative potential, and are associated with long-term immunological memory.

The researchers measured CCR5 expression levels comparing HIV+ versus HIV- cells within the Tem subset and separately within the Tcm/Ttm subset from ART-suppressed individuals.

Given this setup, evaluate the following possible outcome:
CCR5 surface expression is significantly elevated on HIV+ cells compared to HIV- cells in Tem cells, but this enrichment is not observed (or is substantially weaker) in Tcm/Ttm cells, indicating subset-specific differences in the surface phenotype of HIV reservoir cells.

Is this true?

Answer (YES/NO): YES